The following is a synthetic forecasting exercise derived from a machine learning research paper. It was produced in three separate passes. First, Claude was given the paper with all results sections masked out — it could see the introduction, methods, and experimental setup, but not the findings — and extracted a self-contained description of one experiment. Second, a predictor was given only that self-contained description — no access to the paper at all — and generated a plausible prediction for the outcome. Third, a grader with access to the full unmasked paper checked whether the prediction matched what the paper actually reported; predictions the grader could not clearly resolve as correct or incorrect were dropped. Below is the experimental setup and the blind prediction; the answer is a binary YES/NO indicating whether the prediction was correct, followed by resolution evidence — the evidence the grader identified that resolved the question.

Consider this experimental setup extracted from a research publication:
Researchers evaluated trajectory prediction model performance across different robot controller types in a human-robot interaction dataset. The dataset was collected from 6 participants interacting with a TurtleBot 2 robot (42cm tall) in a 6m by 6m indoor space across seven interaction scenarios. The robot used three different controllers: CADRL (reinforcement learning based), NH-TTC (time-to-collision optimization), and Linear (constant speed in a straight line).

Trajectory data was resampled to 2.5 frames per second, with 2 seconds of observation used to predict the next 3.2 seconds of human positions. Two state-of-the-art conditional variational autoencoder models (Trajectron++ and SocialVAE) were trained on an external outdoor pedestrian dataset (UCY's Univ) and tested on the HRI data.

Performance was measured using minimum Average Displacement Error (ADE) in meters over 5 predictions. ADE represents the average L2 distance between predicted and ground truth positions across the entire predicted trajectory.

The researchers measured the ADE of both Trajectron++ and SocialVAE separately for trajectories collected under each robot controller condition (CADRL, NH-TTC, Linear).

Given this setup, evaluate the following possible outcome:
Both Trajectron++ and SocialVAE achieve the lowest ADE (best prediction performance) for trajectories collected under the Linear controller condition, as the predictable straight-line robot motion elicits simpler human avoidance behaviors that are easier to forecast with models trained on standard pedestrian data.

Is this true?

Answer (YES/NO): NO